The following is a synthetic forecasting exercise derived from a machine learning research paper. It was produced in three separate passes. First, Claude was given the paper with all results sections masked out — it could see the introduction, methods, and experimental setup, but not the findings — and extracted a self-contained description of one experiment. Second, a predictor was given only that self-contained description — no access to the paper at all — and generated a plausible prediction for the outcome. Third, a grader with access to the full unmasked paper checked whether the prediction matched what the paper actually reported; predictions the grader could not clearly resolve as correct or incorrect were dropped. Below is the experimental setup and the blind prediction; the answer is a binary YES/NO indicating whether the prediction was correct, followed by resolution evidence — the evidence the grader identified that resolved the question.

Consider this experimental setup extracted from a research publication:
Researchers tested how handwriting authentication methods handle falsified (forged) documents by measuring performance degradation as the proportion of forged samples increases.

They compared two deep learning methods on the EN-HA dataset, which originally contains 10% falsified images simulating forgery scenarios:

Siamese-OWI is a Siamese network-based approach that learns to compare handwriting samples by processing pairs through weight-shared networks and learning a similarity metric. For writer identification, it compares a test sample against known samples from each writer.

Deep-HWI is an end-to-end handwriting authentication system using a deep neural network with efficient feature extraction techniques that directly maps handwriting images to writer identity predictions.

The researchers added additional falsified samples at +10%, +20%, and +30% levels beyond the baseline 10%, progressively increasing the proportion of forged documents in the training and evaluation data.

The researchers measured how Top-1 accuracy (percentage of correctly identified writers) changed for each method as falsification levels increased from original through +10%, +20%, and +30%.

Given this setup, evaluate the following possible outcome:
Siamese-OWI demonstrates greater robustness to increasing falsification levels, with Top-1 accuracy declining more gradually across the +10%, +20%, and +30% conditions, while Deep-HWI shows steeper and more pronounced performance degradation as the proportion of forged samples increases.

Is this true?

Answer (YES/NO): NO